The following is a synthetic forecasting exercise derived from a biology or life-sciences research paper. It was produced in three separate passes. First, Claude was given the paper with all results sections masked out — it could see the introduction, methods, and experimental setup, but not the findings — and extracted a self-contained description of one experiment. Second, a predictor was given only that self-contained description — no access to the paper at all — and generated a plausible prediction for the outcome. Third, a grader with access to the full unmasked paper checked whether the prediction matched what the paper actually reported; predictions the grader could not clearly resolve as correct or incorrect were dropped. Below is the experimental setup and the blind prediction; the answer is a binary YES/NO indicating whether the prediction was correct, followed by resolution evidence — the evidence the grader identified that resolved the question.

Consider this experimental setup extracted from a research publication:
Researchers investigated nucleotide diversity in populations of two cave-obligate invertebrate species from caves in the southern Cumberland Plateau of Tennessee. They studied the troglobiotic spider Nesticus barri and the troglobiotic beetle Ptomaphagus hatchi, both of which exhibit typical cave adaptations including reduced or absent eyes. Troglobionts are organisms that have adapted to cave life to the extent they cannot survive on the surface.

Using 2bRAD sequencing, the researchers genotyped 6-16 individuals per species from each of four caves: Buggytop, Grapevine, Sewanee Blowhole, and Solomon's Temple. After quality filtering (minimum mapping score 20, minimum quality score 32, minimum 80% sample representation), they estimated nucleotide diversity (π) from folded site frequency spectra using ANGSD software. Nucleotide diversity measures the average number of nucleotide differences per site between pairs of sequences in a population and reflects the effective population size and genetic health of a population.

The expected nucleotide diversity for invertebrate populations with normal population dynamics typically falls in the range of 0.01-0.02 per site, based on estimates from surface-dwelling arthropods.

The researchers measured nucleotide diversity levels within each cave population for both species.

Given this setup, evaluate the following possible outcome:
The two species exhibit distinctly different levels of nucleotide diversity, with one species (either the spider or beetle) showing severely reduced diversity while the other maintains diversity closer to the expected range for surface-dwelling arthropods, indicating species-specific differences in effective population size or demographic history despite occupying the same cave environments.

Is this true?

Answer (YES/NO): NO